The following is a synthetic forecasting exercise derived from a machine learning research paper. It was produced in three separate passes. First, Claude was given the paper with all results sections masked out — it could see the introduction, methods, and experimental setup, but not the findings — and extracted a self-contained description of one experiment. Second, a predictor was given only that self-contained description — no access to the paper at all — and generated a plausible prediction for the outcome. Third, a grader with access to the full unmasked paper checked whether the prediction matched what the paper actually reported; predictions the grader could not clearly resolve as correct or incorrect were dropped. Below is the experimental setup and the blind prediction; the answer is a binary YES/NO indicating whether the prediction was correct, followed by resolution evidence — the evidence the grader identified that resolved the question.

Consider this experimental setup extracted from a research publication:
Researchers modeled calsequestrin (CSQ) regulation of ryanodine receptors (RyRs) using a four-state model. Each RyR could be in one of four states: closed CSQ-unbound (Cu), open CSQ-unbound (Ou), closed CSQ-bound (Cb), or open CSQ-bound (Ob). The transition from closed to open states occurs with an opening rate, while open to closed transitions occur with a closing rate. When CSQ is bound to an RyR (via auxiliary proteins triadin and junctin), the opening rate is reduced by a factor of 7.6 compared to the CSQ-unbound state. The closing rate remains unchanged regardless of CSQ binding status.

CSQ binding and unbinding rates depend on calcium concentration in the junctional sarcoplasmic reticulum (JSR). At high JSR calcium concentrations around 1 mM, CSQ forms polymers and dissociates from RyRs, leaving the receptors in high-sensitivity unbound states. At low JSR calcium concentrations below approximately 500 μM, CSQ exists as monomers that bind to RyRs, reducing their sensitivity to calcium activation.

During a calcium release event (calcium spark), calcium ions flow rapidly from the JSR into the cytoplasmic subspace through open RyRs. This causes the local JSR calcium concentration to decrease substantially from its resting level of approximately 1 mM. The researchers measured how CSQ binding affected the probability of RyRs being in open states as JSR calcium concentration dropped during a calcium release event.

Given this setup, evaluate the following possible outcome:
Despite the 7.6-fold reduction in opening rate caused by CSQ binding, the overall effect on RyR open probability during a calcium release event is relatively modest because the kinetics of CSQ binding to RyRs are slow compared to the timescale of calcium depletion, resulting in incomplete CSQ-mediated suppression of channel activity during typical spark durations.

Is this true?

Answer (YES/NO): NO